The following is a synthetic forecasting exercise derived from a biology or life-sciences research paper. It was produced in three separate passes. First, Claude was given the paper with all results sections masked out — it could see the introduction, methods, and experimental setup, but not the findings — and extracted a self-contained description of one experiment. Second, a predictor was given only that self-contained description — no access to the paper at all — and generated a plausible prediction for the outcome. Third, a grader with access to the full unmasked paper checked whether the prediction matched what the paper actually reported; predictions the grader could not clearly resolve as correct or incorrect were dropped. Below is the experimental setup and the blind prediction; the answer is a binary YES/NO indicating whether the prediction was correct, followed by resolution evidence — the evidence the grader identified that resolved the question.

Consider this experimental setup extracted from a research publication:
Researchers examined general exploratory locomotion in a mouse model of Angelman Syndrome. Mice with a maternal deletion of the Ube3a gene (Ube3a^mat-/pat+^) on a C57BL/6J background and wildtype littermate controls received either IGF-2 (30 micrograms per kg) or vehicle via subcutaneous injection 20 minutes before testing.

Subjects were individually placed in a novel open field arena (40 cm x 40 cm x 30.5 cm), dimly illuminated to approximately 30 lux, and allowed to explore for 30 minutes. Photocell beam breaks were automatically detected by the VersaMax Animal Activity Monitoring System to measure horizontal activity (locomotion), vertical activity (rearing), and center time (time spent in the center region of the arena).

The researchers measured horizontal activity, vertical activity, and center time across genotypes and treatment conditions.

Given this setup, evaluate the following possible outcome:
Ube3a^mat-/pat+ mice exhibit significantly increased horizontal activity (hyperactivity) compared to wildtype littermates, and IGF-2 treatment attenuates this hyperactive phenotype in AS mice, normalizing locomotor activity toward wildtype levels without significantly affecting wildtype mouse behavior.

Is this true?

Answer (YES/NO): NO